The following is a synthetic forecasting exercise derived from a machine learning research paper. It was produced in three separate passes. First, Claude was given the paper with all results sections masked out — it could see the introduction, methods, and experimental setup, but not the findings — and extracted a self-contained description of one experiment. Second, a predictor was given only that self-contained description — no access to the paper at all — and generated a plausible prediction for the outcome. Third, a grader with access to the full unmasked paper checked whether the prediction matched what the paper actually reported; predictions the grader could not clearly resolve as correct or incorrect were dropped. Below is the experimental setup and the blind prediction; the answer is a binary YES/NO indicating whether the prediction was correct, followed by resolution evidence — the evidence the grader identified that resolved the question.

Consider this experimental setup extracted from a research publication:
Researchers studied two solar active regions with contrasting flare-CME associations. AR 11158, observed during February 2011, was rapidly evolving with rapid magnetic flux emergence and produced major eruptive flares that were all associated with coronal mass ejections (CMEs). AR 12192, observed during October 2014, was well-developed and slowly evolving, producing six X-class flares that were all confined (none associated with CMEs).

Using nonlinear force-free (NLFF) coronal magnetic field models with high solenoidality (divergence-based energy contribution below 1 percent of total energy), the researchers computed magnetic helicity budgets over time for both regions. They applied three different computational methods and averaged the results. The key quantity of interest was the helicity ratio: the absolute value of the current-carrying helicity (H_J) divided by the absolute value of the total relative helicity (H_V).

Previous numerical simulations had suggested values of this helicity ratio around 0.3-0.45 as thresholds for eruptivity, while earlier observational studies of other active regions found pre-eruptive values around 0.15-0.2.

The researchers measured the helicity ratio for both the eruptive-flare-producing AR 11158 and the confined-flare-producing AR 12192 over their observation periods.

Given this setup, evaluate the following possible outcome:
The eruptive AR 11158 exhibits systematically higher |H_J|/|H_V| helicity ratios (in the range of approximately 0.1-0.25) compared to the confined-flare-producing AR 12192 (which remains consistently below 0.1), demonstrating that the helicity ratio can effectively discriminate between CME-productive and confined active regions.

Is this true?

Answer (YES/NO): NO